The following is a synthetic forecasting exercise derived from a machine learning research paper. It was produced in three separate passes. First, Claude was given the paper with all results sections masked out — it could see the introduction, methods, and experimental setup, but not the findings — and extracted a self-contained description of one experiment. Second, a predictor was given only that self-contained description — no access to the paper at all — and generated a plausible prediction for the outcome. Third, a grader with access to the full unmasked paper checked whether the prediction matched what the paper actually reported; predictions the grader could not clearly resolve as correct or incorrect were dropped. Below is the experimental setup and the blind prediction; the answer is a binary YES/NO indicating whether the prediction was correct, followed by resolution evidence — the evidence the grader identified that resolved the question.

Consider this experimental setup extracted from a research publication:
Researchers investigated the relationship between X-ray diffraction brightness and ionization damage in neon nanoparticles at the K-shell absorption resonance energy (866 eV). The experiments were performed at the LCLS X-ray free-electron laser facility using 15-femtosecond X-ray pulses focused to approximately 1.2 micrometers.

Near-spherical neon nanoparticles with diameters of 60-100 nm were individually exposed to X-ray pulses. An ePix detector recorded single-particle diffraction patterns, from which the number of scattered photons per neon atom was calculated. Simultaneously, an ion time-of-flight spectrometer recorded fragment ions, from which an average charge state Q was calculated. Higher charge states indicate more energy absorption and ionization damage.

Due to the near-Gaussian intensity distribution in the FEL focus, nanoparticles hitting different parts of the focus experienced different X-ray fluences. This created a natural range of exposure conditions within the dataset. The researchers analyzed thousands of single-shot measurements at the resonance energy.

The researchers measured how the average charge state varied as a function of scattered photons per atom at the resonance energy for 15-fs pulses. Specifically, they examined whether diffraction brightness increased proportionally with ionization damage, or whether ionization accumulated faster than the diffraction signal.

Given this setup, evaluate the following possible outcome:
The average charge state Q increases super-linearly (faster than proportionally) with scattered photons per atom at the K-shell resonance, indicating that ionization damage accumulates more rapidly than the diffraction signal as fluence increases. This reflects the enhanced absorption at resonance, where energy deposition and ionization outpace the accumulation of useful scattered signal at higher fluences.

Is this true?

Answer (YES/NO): YES